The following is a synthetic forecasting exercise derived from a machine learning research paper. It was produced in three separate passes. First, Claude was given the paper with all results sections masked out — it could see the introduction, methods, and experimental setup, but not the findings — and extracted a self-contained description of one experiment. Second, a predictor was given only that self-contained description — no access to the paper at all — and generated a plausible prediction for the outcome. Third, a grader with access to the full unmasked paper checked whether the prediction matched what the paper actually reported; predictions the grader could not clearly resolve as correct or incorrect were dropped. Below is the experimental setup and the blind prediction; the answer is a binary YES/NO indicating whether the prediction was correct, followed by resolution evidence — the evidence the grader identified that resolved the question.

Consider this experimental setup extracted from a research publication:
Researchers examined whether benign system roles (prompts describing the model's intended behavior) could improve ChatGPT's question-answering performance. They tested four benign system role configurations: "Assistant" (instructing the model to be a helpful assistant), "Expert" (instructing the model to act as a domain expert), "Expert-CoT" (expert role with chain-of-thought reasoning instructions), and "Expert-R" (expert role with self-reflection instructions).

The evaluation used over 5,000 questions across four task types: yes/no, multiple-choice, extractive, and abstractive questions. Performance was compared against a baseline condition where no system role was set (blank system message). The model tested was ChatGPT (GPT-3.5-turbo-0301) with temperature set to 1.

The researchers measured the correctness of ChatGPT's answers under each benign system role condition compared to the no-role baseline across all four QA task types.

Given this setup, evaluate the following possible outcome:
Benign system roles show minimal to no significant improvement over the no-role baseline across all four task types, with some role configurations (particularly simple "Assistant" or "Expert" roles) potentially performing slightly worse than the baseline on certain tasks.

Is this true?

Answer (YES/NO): NO